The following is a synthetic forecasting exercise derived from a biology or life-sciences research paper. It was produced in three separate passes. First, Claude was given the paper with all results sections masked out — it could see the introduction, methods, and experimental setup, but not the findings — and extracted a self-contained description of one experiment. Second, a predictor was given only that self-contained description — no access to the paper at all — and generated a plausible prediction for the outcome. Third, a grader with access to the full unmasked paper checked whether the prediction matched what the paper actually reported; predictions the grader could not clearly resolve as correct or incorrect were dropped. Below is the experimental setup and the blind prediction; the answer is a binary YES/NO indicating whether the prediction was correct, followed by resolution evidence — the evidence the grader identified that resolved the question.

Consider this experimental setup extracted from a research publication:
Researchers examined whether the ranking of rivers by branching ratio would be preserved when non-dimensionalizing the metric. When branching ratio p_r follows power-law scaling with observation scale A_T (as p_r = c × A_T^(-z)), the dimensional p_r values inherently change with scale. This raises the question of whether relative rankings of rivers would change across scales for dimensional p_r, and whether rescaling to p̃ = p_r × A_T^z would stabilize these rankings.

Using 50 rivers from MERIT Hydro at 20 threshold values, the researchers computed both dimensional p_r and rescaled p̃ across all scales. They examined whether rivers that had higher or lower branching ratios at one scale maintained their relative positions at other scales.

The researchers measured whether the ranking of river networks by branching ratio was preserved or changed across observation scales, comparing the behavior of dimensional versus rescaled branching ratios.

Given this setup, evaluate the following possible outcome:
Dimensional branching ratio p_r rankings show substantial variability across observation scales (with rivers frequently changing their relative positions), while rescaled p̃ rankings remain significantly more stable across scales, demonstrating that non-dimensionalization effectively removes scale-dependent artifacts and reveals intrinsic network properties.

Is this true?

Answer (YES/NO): NO